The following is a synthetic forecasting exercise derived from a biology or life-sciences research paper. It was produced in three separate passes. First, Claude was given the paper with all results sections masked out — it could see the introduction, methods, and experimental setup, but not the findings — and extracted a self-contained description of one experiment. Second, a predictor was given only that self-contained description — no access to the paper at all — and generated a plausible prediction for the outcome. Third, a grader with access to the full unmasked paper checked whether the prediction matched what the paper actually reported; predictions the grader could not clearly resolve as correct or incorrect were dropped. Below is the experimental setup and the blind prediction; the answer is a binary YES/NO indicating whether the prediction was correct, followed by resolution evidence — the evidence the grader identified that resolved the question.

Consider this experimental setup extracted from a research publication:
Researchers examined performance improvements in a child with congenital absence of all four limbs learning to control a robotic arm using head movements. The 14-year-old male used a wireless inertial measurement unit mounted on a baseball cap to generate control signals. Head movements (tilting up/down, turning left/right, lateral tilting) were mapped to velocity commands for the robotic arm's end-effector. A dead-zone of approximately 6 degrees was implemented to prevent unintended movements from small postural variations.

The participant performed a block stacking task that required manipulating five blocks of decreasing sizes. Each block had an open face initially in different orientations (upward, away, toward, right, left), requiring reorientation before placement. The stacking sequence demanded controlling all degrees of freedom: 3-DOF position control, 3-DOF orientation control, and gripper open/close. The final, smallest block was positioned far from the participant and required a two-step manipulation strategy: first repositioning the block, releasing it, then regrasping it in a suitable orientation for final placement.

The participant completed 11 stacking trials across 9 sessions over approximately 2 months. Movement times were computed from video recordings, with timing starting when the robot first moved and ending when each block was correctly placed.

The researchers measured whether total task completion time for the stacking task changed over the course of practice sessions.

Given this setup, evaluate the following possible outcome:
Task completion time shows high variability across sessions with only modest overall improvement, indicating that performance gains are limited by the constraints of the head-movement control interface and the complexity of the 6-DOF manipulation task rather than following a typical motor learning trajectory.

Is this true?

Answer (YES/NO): NO